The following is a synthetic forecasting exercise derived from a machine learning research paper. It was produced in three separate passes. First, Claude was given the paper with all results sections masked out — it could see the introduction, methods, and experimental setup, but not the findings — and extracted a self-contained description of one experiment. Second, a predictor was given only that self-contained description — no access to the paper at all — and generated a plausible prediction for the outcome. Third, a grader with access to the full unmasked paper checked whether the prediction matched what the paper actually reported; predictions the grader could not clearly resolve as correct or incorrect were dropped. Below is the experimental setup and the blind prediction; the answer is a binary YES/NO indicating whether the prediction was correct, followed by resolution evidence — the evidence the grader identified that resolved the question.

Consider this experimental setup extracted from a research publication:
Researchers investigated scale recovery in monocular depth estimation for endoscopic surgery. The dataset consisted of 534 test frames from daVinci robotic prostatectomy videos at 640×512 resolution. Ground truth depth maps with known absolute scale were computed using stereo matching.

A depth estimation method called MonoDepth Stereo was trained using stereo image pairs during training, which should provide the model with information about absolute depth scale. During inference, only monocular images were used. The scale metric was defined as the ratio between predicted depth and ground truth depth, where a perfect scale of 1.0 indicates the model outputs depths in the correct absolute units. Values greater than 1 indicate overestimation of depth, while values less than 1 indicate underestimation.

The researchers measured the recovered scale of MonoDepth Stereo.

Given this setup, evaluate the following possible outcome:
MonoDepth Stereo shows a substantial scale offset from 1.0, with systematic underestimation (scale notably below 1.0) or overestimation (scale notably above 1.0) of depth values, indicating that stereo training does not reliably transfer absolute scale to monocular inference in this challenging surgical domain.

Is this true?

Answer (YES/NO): YES